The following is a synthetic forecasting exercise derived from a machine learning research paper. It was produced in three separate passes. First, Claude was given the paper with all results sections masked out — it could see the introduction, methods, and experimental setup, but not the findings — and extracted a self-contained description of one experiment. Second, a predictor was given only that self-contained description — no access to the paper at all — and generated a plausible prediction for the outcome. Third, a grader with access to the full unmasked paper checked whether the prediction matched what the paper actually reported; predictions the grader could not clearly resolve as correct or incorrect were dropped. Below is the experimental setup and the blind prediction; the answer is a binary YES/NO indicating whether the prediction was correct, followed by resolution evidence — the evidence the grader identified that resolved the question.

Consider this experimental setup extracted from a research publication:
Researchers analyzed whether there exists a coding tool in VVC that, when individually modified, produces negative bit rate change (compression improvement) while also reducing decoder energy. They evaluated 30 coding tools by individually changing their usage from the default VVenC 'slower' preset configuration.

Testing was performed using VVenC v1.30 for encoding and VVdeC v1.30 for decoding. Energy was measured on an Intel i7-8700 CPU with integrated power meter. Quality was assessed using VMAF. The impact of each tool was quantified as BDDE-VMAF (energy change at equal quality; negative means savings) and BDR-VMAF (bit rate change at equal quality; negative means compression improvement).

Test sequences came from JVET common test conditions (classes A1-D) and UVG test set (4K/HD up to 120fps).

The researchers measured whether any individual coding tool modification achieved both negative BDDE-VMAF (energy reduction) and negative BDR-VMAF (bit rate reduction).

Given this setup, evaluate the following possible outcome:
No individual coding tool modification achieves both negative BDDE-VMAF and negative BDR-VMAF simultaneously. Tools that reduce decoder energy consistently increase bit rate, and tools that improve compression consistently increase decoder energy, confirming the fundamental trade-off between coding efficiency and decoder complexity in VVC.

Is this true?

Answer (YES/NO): NO